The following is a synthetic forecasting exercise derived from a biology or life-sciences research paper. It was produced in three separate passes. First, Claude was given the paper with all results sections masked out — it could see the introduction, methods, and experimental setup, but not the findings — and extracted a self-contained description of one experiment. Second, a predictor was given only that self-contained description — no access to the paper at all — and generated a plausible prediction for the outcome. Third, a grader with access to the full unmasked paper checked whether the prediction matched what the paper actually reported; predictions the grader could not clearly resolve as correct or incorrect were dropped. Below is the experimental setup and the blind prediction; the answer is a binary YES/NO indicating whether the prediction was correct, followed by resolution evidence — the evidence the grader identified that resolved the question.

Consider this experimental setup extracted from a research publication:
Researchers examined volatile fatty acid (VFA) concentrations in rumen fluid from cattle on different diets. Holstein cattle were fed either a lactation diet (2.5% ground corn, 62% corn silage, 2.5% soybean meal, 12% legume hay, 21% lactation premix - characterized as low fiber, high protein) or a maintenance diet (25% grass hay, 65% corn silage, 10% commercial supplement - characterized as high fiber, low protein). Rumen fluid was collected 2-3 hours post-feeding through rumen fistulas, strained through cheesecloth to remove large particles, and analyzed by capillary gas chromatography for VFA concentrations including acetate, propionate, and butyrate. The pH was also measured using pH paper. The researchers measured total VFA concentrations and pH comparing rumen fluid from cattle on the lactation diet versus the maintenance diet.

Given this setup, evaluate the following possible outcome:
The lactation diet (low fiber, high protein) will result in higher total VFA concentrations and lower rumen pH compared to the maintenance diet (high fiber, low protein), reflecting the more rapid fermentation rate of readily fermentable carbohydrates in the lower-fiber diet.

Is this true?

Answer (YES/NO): YES